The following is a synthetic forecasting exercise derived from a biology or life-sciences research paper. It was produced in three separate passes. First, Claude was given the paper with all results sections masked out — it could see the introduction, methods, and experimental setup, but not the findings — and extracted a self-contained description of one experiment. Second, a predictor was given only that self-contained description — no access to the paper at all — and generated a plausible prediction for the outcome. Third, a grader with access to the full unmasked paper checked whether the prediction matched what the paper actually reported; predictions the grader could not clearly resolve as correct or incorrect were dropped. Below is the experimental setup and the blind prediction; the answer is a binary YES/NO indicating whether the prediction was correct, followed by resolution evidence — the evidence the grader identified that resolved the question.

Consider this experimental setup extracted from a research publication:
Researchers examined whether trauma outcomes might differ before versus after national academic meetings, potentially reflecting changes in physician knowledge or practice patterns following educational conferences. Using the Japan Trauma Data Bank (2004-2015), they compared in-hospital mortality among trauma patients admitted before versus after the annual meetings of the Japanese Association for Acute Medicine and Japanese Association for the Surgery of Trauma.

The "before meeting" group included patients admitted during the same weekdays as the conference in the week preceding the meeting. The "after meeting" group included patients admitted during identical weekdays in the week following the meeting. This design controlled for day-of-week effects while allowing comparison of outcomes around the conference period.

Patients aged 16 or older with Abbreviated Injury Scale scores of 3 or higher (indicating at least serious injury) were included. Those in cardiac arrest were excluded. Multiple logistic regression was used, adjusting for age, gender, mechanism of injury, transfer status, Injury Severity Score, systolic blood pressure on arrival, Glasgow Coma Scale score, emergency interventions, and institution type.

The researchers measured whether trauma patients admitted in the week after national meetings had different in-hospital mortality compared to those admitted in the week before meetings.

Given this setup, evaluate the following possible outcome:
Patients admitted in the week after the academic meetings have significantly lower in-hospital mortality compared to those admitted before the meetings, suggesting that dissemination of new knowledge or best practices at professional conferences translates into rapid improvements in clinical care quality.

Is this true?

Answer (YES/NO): NO